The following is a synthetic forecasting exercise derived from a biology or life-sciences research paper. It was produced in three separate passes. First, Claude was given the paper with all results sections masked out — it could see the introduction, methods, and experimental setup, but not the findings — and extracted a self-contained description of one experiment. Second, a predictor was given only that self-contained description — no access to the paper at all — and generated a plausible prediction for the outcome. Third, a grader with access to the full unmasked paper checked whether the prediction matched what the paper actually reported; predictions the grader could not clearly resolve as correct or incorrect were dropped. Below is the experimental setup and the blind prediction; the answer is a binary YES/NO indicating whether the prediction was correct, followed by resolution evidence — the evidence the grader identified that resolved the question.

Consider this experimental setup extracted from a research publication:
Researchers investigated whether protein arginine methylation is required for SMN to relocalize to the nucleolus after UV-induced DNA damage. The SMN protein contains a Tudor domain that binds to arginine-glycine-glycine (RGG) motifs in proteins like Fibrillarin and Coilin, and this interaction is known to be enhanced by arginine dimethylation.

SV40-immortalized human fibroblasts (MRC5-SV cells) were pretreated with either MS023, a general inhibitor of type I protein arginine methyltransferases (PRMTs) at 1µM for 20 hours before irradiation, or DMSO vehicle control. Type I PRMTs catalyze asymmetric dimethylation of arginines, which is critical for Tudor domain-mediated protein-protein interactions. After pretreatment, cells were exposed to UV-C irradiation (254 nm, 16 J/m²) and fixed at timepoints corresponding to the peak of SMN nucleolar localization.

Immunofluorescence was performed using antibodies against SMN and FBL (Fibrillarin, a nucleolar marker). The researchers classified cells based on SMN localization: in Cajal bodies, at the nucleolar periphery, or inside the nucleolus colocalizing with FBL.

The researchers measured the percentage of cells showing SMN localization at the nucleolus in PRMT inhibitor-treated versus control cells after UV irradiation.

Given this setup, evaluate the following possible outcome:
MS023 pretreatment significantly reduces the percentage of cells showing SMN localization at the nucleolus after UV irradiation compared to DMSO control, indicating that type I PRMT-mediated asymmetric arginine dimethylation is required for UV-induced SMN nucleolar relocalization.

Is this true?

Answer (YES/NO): YES